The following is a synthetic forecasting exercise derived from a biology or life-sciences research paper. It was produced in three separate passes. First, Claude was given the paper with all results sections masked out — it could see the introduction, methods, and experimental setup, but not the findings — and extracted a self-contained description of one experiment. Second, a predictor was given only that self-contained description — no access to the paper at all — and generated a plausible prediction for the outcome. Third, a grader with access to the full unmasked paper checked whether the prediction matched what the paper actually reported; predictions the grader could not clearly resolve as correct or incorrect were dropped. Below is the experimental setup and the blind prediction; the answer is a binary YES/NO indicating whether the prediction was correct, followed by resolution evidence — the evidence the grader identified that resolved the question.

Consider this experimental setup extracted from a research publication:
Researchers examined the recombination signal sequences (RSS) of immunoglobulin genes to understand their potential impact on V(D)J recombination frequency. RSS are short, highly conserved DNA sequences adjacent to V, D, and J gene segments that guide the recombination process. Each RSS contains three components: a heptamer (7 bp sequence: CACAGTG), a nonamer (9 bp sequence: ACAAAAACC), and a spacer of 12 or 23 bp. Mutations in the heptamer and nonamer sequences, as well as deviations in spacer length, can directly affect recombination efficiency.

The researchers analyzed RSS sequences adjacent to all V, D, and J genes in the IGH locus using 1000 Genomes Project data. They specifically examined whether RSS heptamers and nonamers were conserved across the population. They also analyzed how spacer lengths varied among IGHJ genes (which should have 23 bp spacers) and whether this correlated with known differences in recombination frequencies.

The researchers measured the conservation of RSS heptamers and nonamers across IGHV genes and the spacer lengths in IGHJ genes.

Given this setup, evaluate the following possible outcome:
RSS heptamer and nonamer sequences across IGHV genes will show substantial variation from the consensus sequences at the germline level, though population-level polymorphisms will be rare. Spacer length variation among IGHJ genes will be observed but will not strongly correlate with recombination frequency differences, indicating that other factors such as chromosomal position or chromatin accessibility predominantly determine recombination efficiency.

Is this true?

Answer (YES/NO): NO